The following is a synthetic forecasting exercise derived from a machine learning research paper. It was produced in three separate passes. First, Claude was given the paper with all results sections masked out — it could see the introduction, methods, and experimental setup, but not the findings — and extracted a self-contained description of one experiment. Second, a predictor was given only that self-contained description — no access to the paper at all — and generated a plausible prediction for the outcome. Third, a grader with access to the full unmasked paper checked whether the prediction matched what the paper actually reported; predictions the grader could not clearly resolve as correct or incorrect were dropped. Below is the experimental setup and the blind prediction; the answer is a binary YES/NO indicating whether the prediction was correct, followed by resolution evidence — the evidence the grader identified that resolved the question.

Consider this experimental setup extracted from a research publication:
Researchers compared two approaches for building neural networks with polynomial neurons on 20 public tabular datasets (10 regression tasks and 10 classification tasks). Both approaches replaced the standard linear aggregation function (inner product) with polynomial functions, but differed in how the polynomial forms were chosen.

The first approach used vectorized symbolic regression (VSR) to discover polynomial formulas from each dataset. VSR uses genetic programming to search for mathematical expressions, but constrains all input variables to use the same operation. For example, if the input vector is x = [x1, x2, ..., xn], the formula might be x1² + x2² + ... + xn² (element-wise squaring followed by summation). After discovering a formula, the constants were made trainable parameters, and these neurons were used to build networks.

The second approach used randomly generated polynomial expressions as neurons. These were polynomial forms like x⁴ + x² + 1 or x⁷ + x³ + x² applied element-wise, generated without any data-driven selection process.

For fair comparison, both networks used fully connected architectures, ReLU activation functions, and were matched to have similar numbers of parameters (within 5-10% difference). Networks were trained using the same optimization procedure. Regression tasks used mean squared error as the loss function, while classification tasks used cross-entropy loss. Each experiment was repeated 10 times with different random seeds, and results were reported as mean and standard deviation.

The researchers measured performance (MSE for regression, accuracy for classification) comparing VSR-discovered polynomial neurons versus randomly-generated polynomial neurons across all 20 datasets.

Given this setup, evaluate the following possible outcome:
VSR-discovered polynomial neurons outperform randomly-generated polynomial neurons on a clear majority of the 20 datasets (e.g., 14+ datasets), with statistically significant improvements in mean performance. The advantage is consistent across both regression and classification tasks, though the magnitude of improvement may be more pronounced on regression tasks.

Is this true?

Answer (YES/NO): NO